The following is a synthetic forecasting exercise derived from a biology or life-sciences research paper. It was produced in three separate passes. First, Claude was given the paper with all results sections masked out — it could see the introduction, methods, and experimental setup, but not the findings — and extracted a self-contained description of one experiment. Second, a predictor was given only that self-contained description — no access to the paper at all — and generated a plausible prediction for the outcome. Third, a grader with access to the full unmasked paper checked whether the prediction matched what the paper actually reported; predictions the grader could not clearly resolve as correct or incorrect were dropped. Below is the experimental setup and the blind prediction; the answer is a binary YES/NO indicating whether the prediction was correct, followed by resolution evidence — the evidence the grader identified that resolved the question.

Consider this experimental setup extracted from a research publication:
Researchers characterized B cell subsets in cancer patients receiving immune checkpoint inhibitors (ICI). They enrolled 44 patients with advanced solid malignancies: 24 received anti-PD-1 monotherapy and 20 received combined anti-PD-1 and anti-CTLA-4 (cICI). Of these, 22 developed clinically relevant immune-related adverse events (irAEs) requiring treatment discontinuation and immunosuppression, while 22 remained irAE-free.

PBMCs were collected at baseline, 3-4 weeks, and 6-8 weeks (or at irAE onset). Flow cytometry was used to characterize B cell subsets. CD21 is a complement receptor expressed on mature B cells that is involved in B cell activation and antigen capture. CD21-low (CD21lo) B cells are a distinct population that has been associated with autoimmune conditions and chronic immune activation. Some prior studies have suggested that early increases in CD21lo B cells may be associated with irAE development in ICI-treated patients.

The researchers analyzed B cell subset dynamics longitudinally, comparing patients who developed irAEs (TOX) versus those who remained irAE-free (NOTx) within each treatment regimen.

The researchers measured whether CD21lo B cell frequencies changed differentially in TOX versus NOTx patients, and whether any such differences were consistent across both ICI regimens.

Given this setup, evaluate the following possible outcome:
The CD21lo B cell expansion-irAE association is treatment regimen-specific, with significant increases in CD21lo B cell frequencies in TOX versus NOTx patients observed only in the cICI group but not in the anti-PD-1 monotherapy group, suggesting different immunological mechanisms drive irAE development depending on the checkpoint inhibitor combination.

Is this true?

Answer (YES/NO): NO